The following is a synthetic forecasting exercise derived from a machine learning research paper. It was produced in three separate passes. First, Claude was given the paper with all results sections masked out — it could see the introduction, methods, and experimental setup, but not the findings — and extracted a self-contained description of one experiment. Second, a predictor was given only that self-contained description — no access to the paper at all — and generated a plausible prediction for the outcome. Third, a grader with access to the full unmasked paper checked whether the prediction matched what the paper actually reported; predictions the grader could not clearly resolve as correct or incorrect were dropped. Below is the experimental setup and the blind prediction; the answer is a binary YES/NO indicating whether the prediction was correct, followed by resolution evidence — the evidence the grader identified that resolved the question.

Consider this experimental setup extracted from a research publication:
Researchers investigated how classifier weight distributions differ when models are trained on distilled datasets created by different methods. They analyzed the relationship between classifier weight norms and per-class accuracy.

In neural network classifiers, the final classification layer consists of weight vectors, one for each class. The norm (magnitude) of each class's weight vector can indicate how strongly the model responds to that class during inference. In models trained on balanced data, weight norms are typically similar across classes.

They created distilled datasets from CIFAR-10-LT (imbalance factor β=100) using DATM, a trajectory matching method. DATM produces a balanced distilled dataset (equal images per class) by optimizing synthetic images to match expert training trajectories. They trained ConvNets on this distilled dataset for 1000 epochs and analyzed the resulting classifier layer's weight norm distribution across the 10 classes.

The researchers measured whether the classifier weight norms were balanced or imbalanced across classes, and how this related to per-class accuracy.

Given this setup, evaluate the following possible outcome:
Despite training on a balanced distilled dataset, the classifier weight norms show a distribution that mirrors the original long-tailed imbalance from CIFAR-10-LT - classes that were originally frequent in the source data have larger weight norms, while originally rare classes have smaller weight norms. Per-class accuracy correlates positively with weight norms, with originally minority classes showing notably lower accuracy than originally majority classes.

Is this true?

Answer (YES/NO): YES